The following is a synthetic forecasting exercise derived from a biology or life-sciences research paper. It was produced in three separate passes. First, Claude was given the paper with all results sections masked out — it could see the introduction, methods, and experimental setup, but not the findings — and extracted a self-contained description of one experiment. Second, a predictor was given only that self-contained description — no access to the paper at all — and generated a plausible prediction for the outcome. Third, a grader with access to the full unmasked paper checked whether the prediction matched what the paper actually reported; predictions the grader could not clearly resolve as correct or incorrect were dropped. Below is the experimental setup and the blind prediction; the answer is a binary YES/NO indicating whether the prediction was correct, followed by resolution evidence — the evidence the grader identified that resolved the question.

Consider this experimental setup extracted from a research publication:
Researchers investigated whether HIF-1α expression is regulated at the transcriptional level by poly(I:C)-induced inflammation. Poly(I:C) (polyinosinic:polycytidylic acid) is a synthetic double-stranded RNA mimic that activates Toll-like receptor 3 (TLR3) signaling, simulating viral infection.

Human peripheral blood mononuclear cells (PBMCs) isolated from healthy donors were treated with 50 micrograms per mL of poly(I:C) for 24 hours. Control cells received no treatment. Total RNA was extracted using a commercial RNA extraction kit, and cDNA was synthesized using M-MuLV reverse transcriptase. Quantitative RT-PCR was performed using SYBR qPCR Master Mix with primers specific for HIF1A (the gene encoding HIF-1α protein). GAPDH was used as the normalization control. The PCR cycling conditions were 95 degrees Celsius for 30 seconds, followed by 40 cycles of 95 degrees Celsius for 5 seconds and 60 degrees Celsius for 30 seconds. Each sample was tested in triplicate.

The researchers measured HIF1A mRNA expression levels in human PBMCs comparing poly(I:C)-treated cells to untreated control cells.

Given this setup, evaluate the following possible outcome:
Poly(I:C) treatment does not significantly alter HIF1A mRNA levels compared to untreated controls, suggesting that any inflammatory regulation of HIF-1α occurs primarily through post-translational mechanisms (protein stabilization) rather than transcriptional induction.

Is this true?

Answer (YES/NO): NO